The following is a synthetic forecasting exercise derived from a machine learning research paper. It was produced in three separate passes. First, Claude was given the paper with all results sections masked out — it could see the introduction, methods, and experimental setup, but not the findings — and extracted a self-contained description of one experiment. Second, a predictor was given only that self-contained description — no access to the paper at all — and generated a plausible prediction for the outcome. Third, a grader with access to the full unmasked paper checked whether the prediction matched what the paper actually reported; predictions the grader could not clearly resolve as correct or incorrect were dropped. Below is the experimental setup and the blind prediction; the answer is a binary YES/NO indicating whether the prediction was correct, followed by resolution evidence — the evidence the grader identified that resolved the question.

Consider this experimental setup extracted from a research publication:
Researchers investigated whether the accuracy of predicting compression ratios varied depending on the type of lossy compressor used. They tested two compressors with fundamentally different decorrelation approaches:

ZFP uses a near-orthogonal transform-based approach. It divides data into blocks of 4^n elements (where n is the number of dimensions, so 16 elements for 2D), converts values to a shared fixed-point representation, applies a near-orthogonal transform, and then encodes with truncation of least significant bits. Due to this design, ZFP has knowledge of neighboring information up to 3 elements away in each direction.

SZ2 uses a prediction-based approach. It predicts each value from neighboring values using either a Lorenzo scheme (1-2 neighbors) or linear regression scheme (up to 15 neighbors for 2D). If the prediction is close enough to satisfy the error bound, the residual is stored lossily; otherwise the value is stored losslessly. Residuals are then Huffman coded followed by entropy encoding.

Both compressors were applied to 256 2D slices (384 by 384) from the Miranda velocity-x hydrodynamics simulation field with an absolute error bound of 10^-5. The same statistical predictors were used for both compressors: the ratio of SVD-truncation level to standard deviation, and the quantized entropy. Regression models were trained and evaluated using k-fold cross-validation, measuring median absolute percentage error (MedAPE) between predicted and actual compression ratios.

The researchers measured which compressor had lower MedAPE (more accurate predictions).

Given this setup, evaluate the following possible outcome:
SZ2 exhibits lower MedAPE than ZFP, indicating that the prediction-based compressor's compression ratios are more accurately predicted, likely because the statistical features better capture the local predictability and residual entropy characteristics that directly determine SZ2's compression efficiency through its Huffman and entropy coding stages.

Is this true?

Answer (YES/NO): NO